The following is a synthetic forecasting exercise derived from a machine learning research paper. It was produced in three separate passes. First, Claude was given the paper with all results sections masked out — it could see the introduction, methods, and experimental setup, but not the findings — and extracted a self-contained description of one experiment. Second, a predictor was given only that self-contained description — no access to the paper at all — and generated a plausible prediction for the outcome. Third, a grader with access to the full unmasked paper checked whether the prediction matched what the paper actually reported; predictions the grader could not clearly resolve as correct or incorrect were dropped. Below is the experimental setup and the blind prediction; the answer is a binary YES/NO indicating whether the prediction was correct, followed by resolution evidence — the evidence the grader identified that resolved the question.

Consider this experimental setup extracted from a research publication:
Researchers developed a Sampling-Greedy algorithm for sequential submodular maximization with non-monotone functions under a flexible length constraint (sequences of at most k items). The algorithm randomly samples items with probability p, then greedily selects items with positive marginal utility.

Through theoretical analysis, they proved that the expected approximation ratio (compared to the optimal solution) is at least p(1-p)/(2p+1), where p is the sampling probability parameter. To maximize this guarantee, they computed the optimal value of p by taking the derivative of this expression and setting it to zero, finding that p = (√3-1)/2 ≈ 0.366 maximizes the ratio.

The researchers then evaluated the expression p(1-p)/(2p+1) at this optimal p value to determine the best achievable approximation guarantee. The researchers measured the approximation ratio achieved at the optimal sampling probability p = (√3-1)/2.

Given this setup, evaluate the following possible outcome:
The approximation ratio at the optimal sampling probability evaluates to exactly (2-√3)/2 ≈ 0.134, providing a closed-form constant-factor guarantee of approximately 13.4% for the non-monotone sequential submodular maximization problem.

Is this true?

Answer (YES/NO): YES